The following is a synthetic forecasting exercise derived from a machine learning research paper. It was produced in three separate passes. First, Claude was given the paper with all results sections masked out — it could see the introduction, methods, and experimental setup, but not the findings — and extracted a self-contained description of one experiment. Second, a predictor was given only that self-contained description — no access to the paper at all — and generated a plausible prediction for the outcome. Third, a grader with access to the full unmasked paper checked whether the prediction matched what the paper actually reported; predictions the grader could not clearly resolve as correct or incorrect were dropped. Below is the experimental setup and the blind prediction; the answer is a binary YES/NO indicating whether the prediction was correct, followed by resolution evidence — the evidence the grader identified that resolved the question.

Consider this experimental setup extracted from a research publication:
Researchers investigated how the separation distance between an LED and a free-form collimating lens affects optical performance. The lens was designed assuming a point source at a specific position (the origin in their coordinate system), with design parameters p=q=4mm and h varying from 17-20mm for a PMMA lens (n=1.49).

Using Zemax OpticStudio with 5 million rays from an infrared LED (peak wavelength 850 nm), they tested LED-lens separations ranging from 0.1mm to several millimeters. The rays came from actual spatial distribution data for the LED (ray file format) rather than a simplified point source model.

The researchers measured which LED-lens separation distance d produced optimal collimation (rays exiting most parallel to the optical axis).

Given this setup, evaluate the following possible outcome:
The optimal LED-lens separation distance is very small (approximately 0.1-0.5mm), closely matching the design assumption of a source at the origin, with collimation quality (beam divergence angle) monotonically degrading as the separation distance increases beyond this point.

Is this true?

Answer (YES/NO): YES